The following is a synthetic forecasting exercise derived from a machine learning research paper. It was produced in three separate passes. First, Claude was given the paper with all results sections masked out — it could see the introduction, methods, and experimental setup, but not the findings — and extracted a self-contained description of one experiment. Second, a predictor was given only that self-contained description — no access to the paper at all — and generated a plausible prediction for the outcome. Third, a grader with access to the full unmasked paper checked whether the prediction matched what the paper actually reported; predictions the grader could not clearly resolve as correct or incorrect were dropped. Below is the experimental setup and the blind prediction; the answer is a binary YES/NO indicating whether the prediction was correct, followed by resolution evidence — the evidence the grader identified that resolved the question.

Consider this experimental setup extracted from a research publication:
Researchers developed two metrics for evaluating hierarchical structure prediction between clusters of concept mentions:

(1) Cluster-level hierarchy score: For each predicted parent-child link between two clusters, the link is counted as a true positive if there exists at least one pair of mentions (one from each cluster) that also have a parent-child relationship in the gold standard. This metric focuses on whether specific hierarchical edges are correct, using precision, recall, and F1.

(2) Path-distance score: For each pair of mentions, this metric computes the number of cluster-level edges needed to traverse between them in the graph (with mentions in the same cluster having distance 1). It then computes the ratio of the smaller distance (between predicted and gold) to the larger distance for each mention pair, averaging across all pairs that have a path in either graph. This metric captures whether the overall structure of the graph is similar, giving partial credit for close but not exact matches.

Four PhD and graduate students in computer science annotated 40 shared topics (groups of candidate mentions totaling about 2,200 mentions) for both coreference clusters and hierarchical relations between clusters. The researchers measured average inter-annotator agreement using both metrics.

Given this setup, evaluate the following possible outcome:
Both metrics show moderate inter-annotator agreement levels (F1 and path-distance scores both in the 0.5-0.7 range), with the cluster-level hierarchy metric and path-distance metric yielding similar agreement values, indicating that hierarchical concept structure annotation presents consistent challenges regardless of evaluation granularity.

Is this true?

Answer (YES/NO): YES